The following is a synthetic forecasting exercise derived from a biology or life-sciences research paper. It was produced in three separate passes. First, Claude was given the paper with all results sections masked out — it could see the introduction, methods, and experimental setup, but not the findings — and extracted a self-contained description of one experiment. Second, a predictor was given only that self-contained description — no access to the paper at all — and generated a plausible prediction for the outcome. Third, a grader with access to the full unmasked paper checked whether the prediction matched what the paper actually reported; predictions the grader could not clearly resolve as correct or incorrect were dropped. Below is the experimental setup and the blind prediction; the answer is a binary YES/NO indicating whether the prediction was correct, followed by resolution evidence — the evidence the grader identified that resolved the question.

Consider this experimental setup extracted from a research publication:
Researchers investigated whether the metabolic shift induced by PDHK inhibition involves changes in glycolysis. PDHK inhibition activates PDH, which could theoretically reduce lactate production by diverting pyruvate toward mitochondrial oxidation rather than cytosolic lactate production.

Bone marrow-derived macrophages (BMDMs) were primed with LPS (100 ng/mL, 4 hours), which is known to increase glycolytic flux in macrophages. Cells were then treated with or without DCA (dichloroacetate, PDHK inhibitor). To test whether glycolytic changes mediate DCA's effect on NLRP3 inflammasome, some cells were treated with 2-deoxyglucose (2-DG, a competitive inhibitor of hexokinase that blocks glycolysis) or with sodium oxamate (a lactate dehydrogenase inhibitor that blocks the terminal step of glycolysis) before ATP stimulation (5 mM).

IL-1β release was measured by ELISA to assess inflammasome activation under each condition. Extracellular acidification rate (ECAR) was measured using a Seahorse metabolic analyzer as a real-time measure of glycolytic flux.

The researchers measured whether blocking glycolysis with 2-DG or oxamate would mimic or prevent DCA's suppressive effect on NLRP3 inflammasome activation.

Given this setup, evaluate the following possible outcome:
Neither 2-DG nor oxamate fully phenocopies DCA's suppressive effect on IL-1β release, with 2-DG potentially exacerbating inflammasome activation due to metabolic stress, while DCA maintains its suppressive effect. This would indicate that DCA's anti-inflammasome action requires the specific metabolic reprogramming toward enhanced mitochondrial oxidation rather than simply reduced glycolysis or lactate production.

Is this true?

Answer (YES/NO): NO